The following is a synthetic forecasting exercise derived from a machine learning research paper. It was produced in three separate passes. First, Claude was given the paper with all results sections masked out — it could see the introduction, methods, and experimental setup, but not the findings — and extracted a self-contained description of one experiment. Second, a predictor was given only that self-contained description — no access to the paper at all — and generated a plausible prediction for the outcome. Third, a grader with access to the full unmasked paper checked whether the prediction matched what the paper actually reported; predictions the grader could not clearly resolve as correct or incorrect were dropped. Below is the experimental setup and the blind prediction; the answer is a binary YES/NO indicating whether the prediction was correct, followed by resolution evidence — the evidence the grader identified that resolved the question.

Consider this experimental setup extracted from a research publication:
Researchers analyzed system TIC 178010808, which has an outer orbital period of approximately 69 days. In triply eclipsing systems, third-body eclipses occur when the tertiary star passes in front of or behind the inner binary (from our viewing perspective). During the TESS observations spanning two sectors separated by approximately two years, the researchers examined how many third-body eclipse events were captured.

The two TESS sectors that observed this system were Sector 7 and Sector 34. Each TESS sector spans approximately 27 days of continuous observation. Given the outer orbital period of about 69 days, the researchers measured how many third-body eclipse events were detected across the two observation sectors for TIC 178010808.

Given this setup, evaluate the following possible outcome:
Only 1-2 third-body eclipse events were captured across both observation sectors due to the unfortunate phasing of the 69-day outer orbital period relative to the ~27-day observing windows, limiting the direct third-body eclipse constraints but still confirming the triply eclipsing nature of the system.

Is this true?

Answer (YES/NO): YES